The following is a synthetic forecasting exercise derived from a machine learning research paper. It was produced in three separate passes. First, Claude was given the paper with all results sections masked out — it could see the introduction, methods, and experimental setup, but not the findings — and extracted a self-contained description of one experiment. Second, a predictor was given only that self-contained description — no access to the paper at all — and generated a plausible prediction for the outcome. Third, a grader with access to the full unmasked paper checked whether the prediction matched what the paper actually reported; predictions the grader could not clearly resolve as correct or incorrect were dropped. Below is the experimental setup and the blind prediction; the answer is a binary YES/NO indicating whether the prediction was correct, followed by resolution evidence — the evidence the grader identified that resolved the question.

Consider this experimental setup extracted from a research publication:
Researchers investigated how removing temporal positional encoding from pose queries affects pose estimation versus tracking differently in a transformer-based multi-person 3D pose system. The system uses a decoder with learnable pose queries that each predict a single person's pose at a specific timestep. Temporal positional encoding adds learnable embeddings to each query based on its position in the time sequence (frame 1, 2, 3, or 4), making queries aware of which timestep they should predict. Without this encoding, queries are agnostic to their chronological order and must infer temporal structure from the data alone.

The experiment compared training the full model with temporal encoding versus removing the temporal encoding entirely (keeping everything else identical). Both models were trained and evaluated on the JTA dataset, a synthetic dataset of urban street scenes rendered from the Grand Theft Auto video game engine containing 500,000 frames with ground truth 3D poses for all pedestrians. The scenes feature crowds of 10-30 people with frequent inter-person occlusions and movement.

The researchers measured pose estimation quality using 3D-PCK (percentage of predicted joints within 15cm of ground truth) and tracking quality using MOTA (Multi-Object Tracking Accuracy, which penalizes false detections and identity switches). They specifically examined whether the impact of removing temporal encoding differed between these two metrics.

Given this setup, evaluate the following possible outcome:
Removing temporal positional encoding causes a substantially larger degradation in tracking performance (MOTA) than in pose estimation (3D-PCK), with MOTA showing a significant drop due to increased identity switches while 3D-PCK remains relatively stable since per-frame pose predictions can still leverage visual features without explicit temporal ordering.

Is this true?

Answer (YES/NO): YES